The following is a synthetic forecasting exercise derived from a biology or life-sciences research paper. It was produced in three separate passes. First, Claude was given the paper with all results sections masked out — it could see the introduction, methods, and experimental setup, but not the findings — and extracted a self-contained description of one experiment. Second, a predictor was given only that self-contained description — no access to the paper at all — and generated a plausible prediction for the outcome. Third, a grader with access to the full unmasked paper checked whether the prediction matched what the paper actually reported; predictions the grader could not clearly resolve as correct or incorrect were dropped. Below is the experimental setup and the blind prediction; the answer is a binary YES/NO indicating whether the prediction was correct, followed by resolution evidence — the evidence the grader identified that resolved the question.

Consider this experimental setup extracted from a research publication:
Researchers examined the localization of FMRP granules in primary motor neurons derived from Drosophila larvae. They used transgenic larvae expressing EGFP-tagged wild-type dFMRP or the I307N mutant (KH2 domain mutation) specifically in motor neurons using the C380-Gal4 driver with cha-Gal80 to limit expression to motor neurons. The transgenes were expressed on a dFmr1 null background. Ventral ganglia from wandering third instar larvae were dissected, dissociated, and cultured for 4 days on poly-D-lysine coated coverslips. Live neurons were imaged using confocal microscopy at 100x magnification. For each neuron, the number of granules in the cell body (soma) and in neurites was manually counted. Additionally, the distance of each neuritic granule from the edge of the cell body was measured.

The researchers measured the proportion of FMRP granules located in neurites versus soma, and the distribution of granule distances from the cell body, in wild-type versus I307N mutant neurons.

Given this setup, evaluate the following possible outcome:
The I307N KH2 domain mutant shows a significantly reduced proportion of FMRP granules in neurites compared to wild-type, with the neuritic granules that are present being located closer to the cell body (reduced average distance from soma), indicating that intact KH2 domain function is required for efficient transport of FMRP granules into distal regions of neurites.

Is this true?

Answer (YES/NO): YES